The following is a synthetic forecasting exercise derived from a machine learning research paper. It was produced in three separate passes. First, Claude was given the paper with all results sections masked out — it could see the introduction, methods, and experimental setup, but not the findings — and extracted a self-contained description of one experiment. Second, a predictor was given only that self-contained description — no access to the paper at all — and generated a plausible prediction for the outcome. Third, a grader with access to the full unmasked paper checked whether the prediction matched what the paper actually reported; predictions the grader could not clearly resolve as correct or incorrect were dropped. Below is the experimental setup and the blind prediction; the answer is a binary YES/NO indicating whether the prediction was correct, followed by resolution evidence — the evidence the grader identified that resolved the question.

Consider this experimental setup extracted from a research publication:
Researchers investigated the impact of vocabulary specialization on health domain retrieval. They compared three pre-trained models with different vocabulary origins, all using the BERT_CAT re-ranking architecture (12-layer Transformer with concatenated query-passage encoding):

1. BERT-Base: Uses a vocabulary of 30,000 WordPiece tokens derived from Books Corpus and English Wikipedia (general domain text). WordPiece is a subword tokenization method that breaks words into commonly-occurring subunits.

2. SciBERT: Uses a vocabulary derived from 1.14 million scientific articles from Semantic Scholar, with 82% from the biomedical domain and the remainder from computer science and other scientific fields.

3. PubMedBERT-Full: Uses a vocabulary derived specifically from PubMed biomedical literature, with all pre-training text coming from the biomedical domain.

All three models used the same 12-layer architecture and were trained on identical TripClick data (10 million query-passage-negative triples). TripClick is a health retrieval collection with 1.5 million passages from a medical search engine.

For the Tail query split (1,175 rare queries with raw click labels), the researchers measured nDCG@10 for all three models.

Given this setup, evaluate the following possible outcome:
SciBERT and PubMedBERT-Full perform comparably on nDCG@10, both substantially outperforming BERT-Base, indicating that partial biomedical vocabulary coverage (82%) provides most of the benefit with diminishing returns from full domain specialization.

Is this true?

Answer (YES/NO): NO